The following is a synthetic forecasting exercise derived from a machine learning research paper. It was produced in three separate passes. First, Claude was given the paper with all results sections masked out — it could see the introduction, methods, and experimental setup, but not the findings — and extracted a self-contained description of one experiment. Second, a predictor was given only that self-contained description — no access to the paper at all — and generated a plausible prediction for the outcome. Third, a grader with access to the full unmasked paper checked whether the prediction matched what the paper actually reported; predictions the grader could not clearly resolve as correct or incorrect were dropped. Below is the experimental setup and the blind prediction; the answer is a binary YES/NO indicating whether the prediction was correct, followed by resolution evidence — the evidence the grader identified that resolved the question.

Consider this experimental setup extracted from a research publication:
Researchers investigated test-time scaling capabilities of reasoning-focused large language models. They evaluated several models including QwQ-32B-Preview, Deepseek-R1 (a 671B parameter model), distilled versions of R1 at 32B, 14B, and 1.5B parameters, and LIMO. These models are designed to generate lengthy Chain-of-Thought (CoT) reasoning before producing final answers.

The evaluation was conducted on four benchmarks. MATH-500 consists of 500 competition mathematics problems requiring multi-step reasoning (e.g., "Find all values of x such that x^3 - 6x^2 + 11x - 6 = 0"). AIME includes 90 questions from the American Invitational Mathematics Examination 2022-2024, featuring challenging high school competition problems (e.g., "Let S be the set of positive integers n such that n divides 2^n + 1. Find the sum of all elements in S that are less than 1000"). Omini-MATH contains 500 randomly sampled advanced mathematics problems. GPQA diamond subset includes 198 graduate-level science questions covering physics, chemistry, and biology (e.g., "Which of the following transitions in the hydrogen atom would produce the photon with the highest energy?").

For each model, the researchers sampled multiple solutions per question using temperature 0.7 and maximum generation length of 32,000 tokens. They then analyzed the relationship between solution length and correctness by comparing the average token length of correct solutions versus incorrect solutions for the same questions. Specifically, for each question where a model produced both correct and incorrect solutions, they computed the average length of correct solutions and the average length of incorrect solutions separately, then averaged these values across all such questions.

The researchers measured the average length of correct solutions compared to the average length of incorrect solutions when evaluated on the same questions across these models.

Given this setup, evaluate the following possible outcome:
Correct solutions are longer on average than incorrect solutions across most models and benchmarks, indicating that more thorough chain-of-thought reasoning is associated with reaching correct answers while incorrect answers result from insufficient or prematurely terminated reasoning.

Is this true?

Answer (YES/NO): NO